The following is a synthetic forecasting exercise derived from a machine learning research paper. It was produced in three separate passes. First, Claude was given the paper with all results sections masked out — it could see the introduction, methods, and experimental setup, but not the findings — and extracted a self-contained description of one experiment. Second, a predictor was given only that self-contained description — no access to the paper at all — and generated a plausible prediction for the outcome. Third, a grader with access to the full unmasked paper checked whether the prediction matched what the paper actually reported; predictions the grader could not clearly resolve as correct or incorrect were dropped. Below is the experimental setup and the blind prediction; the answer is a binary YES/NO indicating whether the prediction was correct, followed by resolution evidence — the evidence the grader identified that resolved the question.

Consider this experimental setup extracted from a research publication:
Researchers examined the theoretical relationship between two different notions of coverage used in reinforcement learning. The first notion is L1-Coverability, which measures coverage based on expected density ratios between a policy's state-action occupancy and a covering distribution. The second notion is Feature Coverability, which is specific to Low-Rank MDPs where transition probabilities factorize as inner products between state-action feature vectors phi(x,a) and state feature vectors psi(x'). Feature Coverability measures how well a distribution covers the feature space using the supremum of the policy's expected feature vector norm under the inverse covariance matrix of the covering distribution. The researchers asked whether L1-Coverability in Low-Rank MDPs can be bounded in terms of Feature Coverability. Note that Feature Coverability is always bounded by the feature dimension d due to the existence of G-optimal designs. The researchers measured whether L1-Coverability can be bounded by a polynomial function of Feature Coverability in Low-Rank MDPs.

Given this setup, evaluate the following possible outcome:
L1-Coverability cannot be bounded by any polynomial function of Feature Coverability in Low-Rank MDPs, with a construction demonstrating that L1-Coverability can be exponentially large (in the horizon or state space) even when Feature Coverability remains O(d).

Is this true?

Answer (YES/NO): NO